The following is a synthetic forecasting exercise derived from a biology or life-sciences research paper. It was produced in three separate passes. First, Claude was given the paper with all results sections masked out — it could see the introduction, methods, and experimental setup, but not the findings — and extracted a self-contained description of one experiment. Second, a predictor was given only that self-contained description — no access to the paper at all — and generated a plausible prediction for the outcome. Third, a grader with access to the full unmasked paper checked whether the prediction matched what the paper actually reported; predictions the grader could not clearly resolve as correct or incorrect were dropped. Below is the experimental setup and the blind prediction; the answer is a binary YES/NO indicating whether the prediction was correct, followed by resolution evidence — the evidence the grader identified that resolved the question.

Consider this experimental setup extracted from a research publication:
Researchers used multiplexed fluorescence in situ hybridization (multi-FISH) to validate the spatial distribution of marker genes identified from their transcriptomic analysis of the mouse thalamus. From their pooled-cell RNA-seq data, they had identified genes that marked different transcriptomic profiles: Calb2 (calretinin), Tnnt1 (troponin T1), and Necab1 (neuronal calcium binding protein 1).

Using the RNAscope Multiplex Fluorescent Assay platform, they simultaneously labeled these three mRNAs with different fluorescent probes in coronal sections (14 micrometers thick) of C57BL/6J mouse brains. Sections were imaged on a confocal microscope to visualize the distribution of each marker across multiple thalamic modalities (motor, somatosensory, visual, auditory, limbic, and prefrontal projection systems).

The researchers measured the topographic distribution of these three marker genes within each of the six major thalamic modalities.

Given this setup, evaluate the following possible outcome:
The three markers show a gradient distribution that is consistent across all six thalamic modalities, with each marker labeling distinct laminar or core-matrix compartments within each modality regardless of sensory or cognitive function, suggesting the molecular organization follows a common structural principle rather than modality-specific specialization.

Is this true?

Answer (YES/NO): NO